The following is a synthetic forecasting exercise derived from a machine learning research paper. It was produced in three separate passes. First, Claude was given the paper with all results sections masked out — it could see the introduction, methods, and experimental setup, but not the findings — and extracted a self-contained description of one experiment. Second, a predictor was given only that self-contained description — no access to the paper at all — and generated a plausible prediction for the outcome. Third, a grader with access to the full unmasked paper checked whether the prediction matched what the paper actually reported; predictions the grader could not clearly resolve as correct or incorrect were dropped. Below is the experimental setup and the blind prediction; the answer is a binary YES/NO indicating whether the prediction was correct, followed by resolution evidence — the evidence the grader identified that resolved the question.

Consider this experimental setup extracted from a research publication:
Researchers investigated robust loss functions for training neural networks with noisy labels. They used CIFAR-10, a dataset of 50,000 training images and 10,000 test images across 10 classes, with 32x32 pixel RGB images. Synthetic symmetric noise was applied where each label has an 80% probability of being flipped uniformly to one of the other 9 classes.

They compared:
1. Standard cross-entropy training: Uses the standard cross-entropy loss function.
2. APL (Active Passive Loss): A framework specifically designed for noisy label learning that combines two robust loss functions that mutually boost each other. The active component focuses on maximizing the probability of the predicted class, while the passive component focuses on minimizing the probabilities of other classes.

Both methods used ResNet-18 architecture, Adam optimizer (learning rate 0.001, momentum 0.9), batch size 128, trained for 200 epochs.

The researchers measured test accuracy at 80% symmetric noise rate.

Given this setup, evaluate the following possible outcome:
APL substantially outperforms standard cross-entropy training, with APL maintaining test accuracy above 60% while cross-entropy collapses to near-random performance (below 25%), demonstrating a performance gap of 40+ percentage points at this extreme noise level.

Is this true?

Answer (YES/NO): NO